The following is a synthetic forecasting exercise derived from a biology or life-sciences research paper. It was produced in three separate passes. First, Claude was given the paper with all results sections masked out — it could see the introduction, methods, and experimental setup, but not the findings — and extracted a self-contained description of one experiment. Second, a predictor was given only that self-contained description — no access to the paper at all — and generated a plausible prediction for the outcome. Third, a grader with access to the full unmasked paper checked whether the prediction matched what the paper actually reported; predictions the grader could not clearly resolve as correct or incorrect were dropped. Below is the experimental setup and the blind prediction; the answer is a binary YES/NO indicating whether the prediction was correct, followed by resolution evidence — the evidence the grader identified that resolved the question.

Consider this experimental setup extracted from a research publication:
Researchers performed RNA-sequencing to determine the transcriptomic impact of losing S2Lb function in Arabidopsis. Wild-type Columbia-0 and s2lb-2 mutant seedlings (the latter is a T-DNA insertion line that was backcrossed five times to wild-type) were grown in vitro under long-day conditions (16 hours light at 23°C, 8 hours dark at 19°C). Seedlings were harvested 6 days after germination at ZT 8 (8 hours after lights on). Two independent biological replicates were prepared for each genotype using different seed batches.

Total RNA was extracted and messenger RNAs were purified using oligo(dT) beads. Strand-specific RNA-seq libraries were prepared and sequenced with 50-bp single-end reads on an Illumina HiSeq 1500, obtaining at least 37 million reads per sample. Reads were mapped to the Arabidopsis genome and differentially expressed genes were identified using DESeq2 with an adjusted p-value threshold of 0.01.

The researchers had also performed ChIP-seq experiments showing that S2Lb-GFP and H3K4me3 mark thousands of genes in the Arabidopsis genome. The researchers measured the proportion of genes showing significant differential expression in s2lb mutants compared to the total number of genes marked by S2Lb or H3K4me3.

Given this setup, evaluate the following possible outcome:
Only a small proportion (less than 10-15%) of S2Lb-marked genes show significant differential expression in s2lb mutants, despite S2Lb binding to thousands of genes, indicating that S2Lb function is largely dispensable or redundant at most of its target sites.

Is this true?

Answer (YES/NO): YES